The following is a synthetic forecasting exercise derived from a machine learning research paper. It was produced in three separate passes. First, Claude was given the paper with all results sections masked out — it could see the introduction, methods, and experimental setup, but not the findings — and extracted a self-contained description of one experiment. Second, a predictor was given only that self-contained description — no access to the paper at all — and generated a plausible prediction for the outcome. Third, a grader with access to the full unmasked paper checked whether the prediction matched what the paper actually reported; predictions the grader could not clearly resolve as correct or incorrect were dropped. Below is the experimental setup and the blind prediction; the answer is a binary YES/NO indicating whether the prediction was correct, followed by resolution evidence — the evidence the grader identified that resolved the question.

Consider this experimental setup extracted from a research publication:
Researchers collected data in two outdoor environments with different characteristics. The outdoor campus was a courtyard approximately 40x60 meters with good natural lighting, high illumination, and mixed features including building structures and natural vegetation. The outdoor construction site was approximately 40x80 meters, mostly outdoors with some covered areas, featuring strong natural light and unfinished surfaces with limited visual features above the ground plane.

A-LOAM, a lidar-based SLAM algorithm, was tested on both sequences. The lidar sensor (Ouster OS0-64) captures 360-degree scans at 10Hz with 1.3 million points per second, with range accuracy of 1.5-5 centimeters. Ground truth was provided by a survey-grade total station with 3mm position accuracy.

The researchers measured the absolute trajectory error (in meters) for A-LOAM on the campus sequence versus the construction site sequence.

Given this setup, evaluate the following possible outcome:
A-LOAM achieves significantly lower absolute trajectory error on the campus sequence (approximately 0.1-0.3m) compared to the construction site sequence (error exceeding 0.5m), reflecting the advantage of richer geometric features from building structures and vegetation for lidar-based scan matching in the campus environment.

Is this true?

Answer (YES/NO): NO